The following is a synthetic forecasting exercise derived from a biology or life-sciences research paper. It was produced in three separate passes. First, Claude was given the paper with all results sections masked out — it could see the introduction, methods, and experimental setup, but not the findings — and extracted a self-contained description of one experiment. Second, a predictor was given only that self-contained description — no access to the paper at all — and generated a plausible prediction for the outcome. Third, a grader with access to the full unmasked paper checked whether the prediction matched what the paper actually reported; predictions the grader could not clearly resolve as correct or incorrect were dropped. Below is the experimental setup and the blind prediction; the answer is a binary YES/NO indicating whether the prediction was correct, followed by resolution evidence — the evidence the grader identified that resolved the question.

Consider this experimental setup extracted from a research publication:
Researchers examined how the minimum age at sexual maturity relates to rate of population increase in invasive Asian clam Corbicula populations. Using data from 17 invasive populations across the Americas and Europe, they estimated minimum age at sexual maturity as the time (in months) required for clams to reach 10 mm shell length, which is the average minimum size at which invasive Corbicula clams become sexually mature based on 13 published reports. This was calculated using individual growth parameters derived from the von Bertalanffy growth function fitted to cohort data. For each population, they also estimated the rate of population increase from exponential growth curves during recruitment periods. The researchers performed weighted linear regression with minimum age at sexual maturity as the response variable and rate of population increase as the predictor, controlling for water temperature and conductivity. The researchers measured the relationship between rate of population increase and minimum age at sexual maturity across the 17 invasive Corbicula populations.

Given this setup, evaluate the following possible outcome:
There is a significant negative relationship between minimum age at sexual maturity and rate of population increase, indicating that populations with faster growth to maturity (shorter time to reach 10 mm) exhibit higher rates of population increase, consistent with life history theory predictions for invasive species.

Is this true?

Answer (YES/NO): NO